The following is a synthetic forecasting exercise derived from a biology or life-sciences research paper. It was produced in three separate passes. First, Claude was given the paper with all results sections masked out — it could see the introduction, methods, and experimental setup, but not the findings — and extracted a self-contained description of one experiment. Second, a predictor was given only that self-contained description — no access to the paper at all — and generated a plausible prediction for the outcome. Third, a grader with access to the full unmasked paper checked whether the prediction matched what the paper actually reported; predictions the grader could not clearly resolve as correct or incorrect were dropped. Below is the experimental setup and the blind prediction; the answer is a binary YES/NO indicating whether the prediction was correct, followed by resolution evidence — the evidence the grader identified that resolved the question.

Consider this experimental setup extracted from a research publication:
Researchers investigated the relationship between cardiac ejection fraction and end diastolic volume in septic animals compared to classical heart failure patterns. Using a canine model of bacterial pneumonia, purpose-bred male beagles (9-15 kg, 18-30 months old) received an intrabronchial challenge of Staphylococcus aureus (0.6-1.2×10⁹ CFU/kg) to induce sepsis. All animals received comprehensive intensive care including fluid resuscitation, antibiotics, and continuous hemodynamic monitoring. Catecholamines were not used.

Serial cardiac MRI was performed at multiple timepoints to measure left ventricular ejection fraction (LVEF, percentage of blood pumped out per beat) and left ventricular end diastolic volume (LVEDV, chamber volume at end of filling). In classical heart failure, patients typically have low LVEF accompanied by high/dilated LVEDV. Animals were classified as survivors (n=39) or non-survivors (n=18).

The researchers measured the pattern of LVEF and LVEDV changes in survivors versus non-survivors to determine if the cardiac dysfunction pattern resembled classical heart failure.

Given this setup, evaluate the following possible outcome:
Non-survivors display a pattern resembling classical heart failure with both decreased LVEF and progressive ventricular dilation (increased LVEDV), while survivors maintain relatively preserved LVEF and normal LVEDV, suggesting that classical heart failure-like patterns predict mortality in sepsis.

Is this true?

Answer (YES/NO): NO